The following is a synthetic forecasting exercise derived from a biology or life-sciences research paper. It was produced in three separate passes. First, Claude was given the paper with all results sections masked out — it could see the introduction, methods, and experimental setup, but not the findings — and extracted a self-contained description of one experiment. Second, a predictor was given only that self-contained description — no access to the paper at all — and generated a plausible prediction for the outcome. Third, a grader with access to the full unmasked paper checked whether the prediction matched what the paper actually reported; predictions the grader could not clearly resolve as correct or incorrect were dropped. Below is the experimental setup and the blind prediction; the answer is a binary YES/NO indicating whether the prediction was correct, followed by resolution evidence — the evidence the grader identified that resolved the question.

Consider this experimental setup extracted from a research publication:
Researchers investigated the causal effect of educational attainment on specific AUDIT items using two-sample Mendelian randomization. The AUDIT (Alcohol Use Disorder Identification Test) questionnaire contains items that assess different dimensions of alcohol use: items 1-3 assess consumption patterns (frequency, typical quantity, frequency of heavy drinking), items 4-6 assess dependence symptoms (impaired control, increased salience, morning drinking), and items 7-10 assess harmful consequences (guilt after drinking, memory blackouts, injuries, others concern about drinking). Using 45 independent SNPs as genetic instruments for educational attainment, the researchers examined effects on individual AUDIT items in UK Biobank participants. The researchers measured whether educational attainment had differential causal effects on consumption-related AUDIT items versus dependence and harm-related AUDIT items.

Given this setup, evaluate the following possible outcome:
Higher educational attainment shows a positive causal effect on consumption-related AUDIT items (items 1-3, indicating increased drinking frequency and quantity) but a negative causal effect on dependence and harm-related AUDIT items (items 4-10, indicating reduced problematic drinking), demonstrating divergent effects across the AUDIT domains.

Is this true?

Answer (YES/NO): NO